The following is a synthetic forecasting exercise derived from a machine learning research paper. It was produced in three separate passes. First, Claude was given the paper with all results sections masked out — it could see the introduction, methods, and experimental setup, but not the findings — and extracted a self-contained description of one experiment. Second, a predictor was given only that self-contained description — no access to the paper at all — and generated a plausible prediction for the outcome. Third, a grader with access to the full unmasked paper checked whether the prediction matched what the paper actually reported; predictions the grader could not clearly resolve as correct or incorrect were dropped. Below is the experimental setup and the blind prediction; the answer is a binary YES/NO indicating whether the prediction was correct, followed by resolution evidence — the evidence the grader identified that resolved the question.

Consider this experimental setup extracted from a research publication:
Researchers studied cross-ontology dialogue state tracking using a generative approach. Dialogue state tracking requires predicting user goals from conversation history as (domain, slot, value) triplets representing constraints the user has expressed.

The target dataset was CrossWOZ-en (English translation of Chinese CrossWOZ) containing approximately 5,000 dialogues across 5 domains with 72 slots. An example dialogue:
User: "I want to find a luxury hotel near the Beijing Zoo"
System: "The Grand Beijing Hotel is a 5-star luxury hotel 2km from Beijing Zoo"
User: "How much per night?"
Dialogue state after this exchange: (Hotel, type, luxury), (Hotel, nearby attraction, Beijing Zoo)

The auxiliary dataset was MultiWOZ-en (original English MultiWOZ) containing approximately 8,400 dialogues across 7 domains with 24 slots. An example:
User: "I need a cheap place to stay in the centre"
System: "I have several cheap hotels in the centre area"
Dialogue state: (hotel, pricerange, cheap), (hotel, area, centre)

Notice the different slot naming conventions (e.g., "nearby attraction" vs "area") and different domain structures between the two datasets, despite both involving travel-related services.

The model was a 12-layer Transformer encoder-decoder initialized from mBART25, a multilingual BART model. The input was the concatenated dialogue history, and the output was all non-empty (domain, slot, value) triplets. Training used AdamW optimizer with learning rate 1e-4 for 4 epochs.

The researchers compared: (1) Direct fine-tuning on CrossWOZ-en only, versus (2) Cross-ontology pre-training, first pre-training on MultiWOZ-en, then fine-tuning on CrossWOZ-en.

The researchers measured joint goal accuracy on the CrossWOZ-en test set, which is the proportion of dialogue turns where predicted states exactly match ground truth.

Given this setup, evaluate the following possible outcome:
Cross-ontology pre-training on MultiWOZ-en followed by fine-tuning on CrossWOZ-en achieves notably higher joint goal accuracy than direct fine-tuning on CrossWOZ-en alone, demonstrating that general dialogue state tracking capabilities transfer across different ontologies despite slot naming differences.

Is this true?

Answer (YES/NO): NO